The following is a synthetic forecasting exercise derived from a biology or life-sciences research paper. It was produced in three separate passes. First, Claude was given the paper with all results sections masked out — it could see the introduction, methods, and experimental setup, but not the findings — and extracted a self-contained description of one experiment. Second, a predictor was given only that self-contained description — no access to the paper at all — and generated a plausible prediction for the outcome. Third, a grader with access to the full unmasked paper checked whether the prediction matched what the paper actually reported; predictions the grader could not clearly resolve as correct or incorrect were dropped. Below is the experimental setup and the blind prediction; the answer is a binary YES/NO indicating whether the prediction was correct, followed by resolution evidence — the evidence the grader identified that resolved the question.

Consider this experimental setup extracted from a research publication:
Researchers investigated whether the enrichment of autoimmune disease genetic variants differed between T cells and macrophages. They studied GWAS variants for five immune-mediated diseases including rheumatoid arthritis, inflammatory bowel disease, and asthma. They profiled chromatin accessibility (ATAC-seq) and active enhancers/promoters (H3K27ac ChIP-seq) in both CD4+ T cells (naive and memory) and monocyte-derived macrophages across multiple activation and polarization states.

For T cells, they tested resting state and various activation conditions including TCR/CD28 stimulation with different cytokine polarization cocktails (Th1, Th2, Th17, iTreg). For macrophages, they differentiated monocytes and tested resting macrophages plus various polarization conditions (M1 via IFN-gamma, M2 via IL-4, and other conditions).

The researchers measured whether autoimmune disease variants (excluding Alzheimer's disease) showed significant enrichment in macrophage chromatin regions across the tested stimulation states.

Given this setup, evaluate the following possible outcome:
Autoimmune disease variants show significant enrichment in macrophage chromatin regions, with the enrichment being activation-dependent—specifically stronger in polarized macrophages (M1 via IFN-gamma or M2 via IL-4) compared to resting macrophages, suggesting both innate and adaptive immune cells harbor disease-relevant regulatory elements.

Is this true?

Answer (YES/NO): NO